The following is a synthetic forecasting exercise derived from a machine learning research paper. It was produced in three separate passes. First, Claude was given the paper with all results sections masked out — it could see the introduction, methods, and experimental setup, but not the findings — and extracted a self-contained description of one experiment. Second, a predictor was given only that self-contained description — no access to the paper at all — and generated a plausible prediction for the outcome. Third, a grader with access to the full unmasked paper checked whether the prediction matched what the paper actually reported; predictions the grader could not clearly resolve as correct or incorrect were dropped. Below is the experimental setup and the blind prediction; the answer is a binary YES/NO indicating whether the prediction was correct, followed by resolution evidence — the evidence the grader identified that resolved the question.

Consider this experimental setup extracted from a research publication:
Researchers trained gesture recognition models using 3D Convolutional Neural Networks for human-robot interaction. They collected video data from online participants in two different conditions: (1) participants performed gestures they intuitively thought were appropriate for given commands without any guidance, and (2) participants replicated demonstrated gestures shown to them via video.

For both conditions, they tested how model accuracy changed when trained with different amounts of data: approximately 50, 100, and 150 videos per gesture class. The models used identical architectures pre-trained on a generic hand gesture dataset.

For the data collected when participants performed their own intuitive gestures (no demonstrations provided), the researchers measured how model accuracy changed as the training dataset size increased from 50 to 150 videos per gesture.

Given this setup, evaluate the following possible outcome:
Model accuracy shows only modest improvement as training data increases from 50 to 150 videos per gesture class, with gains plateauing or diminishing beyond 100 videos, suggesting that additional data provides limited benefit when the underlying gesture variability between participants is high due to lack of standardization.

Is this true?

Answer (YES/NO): YES